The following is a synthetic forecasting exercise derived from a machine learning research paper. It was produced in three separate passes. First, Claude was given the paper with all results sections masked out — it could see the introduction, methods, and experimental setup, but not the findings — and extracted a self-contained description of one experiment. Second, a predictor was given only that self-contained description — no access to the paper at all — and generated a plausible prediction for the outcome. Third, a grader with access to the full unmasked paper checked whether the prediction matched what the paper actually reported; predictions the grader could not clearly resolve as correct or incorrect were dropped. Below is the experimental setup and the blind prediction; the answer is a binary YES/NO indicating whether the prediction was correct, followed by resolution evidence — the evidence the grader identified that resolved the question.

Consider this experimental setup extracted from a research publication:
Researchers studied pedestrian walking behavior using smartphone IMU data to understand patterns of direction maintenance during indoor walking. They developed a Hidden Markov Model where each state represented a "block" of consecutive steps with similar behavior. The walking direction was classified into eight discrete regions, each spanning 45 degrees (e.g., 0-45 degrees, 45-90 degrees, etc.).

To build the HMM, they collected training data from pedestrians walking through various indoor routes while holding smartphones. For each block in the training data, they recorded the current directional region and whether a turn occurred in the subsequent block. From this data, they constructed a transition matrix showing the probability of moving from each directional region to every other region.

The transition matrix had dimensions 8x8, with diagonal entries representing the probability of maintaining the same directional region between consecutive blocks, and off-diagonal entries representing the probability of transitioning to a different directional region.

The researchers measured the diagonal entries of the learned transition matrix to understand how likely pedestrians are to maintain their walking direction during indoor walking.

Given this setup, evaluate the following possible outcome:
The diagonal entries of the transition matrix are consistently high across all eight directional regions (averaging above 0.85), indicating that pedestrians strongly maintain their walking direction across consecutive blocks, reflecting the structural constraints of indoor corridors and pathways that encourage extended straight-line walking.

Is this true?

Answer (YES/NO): NO